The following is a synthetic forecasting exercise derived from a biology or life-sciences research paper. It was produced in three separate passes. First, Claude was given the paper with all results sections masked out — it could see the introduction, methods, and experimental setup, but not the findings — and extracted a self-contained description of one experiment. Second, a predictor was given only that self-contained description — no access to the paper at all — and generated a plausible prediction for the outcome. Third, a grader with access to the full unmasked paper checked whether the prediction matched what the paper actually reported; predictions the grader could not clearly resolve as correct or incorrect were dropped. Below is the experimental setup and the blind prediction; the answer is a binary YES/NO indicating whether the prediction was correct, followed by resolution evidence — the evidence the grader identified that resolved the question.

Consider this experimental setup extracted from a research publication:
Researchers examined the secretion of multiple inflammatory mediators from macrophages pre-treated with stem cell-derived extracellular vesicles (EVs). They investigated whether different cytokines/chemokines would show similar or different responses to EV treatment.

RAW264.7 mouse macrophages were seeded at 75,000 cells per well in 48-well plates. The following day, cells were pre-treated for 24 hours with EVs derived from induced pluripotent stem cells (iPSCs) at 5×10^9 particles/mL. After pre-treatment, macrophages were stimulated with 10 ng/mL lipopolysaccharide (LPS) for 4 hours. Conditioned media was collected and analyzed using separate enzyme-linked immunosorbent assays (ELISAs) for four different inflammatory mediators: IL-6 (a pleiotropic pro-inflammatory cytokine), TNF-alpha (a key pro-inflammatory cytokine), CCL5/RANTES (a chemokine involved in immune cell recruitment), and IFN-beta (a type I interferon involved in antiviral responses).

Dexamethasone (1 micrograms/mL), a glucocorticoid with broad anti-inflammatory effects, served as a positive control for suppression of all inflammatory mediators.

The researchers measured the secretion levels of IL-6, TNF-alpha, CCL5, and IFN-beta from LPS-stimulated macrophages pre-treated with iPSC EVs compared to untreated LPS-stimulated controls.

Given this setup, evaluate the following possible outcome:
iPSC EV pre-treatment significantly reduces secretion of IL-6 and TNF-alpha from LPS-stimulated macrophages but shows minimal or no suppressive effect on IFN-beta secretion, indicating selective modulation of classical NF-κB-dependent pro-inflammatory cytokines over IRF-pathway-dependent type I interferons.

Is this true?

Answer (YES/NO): NO